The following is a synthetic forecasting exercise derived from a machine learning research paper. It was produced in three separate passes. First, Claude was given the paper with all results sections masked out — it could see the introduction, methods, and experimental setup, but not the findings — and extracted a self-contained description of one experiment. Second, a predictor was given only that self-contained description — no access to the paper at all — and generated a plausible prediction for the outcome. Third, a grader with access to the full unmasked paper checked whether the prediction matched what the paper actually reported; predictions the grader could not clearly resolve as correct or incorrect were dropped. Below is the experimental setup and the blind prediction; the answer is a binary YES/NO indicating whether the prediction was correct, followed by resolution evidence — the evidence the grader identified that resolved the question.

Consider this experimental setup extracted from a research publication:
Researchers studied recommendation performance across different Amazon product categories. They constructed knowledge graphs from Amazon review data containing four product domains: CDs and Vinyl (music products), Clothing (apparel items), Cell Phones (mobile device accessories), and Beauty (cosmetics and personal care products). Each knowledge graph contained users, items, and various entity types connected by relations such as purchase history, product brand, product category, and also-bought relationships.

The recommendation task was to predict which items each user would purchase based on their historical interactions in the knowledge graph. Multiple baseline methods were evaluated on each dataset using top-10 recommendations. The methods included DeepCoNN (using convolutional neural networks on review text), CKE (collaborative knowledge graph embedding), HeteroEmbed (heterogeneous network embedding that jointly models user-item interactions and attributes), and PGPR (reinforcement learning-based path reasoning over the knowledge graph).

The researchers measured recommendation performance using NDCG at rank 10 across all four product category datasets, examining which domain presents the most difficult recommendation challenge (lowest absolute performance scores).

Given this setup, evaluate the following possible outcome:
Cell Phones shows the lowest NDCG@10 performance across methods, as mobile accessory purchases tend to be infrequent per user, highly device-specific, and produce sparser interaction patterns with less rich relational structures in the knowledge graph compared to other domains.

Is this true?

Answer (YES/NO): NO